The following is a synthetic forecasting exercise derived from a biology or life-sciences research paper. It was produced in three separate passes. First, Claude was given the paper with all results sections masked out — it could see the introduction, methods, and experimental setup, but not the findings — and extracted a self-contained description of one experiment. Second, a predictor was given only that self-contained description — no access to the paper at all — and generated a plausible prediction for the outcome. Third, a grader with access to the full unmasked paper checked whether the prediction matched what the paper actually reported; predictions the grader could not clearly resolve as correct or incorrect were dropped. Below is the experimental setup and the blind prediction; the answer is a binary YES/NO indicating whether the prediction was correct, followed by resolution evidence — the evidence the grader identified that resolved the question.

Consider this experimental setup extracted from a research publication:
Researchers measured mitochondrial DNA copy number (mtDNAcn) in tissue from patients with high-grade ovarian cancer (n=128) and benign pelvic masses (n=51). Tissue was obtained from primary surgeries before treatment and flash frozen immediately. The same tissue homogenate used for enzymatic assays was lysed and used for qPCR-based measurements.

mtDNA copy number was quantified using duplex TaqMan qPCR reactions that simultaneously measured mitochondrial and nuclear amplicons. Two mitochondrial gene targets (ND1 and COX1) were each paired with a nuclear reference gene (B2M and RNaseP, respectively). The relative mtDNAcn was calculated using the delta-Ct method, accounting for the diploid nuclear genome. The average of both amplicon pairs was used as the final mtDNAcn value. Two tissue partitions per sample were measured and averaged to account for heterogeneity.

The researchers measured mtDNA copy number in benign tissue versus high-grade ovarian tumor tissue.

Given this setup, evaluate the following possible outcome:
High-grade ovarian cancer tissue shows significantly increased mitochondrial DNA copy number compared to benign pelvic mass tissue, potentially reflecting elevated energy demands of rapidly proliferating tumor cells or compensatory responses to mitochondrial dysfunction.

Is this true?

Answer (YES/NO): NO